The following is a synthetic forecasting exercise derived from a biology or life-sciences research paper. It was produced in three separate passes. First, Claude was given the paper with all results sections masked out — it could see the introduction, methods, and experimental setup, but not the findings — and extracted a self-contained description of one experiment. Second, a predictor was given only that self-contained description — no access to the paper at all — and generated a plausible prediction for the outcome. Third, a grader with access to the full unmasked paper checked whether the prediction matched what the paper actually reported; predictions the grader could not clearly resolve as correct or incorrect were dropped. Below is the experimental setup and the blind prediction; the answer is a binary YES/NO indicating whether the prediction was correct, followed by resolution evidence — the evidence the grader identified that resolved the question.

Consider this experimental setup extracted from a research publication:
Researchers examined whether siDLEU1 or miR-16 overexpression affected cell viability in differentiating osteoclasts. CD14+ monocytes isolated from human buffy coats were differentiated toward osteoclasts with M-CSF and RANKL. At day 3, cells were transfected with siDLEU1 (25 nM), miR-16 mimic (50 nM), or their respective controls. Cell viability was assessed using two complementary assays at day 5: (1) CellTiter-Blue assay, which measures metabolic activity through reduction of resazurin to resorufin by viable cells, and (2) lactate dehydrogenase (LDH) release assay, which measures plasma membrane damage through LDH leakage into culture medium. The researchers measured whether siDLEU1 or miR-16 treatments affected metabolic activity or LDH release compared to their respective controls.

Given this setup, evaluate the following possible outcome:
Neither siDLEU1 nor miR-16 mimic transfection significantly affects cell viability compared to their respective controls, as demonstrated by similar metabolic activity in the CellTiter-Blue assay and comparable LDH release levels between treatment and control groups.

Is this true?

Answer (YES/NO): YES